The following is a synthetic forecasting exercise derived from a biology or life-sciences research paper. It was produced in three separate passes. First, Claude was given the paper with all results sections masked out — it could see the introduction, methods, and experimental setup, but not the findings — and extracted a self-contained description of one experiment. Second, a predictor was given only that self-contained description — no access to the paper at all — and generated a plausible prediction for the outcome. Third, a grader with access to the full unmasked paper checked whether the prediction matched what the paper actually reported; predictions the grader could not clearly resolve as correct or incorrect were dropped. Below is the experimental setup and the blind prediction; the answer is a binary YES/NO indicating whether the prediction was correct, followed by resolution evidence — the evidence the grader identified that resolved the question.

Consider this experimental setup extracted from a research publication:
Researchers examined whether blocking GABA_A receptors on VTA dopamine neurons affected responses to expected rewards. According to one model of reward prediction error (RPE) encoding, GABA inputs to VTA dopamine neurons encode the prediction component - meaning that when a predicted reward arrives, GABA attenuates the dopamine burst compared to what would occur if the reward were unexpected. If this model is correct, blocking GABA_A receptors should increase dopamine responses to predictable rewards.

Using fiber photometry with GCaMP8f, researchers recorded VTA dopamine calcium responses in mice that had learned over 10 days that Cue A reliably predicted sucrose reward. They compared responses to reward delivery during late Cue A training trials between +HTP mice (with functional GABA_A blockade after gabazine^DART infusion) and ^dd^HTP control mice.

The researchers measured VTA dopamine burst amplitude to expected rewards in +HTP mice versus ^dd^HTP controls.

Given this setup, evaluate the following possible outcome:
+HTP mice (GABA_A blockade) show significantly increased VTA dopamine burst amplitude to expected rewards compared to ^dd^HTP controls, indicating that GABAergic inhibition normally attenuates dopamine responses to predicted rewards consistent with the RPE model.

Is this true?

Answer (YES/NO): YES